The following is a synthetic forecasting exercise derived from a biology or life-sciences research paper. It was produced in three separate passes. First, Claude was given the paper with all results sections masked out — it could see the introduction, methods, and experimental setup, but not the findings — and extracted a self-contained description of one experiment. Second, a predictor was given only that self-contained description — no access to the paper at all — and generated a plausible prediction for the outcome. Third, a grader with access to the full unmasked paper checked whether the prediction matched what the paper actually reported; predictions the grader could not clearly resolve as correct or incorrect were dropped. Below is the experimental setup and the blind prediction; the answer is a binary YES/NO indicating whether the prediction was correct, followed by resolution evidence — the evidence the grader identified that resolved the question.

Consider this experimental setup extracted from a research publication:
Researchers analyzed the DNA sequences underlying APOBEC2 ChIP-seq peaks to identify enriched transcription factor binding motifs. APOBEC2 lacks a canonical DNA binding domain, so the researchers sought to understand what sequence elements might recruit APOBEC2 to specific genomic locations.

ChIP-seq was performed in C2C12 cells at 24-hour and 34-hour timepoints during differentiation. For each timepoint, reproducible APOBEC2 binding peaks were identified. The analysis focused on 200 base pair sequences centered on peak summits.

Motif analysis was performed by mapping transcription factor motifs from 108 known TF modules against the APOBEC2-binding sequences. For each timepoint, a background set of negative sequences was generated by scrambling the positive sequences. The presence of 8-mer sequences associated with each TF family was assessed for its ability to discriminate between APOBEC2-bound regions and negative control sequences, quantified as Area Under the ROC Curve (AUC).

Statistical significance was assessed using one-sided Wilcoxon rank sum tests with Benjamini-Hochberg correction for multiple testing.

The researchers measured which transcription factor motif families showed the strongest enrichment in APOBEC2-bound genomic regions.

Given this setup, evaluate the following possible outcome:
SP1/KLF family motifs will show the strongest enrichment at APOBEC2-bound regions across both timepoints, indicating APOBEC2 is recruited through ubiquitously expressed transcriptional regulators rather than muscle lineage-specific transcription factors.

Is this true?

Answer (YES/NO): YES